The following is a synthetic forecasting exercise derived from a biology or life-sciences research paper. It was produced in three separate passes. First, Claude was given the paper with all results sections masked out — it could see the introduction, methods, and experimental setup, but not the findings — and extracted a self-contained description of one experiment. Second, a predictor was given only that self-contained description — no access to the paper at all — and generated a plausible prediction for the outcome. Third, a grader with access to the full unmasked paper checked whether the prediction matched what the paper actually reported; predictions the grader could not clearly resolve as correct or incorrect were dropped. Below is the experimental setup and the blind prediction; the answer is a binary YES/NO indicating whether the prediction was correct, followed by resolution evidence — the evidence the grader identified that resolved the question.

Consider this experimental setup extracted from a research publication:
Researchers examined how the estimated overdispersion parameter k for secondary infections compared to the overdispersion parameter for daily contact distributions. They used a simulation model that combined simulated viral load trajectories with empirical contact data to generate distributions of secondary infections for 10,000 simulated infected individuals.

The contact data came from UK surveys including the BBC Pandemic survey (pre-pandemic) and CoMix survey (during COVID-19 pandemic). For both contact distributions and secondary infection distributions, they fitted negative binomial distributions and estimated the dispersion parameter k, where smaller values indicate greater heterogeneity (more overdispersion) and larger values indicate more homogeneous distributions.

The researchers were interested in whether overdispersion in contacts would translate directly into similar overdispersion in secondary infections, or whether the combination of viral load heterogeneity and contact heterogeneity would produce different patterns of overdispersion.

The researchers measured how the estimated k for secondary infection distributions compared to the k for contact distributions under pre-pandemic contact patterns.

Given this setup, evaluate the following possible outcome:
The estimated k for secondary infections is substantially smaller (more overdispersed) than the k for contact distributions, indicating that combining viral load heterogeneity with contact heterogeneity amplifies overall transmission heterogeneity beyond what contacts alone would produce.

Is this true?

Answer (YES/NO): NO